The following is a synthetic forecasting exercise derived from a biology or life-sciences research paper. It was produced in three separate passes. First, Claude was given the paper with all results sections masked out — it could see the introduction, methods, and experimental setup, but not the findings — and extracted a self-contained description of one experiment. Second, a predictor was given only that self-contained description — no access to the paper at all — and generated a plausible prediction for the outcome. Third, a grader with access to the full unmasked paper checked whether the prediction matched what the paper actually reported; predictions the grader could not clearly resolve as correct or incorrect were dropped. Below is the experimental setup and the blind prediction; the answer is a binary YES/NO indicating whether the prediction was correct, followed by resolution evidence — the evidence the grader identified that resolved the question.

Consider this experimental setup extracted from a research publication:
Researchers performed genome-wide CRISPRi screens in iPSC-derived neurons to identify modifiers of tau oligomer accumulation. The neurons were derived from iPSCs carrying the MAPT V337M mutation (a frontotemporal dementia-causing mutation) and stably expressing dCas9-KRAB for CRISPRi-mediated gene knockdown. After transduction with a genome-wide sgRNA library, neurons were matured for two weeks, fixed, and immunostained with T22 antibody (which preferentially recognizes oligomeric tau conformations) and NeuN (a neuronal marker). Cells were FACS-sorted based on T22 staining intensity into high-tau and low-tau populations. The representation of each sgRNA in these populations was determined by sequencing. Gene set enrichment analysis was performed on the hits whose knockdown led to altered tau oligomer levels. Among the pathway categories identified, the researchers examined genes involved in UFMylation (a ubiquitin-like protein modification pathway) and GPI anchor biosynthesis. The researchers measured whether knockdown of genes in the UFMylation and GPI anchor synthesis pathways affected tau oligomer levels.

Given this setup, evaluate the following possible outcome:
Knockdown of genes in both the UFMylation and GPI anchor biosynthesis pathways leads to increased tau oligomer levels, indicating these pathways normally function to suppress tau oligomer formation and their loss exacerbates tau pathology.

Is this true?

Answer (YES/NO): NO